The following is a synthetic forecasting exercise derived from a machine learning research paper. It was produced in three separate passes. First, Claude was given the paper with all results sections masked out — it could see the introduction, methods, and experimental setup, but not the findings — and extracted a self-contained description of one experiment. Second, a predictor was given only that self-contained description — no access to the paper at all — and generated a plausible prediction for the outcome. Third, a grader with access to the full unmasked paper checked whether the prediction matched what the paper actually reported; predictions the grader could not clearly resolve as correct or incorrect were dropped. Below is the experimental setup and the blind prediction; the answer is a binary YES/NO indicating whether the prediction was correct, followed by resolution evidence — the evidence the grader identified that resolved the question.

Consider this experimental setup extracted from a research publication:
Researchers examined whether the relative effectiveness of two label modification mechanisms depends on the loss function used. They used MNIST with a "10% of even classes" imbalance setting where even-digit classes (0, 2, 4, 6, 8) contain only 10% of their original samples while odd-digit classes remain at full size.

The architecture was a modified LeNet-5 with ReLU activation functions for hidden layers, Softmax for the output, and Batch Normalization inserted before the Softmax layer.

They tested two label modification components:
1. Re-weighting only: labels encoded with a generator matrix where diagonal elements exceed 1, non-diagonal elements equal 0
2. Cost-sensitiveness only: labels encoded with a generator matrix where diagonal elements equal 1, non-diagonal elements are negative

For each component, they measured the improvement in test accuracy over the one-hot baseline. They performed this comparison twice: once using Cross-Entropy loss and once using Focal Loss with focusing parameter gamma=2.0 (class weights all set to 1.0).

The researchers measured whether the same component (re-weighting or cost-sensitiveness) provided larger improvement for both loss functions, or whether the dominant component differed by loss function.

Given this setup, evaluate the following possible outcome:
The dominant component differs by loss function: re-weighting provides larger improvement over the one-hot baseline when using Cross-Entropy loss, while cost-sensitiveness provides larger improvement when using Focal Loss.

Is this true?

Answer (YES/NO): NO